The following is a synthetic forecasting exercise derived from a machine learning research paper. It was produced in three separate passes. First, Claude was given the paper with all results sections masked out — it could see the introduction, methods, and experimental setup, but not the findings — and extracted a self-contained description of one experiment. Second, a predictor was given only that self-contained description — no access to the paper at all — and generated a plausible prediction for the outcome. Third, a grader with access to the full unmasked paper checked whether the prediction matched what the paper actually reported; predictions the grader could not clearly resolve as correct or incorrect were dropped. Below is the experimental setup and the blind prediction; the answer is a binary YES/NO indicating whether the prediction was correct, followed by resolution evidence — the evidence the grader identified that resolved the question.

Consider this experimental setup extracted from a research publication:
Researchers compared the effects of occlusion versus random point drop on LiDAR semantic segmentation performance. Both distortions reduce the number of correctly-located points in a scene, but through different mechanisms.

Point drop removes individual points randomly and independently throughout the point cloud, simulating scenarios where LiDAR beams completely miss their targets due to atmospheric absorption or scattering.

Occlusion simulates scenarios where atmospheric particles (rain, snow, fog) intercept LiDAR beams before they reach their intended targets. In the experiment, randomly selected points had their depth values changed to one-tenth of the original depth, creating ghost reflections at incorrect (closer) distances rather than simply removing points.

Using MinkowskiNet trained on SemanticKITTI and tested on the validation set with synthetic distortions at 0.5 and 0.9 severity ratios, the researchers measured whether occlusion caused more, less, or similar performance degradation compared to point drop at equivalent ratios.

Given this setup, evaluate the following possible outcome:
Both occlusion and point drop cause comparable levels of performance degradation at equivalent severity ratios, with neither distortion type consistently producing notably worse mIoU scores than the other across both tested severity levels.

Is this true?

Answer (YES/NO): YES